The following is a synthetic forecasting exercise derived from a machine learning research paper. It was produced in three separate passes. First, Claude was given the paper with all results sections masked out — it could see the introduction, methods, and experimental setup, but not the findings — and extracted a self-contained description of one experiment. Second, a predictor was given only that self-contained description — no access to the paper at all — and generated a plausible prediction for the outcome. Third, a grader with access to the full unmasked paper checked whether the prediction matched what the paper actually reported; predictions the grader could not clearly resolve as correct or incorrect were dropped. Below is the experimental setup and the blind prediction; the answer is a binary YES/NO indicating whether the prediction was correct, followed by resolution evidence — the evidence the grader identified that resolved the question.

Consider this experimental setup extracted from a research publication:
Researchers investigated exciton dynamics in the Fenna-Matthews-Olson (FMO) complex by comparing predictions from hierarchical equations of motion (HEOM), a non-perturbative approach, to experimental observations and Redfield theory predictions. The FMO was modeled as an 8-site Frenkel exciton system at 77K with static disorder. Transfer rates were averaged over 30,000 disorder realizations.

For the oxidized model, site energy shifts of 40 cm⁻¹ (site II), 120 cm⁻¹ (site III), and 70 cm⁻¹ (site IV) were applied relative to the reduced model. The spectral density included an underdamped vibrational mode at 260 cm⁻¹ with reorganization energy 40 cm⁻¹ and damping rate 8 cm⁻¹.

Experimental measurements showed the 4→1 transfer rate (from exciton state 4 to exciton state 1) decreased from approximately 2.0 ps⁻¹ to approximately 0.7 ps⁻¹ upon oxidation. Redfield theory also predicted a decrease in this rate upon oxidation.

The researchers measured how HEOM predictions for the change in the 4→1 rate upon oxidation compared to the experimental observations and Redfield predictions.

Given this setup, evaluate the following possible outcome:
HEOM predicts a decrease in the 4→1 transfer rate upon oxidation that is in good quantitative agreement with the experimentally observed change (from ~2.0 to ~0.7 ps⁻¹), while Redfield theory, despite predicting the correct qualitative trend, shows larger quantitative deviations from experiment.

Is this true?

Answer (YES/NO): NO